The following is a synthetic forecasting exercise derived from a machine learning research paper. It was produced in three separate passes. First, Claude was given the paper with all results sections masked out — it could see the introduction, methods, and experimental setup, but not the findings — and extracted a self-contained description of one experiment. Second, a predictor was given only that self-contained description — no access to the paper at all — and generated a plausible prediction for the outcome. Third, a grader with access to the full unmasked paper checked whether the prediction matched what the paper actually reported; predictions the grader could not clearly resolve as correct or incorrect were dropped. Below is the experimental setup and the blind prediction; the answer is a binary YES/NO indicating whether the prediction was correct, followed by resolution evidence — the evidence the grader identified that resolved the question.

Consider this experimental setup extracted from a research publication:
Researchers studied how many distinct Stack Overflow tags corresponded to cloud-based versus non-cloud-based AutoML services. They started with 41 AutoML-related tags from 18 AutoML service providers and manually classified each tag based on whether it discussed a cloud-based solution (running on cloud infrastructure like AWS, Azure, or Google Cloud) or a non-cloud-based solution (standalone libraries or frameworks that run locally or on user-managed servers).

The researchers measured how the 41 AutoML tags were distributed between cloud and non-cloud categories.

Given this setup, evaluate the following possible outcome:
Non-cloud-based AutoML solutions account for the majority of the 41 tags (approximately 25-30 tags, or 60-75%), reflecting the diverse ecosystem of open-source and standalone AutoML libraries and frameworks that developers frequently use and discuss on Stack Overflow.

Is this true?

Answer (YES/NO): NO